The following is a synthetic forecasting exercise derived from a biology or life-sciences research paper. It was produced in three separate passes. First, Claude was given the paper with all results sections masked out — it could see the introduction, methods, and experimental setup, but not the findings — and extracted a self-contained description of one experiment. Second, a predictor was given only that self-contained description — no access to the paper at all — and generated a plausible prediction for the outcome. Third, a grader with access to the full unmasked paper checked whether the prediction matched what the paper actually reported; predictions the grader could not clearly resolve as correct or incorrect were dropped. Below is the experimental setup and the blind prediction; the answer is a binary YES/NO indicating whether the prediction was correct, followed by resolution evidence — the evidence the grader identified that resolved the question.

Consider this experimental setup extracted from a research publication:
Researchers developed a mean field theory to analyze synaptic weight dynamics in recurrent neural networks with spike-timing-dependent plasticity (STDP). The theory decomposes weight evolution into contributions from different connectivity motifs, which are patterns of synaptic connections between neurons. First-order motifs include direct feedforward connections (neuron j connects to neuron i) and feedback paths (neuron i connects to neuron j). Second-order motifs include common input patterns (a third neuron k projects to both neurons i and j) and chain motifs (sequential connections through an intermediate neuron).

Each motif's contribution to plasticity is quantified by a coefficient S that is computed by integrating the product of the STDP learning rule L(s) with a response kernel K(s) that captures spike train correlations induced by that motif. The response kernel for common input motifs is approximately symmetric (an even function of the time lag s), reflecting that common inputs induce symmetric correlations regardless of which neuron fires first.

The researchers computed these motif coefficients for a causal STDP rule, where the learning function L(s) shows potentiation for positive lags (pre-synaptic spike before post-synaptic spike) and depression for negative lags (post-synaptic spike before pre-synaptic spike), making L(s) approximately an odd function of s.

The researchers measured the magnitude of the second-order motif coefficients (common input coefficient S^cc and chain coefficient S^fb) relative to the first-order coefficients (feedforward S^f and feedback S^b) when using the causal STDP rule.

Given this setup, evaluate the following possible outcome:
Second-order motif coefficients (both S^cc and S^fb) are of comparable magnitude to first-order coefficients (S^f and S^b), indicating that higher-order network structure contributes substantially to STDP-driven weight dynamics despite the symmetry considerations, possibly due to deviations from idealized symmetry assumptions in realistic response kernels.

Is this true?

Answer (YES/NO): NO